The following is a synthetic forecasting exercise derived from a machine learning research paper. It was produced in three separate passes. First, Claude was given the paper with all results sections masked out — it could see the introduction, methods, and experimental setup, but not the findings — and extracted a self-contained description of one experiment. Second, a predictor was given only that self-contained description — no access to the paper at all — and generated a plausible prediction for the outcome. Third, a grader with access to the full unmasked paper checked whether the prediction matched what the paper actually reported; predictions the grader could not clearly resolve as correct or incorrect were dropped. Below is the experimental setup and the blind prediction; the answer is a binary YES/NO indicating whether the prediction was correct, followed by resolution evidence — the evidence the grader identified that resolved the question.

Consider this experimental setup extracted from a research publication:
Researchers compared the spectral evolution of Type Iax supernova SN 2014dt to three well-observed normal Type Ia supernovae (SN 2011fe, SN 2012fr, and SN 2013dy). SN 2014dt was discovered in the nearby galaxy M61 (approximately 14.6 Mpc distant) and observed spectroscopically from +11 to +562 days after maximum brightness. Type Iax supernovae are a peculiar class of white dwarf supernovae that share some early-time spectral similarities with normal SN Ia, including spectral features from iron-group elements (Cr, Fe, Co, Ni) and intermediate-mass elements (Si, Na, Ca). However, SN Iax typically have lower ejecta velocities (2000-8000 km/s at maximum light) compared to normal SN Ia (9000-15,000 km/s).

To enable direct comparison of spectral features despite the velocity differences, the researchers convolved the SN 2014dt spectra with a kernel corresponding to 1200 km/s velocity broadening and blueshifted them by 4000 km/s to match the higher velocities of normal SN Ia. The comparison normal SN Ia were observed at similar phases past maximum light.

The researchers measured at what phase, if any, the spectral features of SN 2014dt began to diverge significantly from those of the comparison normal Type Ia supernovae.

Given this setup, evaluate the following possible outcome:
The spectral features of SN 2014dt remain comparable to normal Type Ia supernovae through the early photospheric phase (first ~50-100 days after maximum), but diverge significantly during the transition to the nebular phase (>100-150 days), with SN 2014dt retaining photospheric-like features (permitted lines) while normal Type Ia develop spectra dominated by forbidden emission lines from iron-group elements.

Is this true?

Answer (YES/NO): NO